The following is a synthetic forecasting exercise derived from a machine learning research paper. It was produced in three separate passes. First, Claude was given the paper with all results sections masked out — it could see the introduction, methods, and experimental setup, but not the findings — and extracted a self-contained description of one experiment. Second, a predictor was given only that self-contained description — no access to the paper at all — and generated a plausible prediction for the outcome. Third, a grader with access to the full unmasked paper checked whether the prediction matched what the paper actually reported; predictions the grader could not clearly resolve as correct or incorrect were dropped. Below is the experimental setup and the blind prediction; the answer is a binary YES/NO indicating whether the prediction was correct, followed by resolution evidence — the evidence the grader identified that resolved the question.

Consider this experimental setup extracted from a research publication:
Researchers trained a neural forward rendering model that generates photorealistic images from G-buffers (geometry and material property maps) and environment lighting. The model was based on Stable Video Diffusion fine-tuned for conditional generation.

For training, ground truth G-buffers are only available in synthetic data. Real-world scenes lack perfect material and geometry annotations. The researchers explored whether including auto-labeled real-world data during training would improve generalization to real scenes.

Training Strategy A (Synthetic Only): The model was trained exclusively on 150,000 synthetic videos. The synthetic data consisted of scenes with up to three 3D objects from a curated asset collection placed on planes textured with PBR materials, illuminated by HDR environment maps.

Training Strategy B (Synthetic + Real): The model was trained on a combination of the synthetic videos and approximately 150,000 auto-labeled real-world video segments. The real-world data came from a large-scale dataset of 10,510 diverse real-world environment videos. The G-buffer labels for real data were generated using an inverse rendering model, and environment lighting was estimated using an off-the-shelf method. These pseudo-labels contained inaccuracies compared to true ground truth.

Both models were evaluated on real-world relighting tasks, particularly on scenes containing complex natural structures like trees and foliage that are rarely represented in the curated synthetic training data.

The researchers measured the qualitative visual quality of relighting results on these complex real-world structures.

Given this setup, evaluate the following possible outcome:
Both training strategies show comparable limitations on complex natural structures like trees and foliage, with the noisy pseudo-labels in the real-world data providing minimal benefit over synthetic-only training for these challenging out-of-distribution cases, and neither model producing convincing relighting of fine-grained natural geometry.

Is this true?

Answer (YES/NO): NO